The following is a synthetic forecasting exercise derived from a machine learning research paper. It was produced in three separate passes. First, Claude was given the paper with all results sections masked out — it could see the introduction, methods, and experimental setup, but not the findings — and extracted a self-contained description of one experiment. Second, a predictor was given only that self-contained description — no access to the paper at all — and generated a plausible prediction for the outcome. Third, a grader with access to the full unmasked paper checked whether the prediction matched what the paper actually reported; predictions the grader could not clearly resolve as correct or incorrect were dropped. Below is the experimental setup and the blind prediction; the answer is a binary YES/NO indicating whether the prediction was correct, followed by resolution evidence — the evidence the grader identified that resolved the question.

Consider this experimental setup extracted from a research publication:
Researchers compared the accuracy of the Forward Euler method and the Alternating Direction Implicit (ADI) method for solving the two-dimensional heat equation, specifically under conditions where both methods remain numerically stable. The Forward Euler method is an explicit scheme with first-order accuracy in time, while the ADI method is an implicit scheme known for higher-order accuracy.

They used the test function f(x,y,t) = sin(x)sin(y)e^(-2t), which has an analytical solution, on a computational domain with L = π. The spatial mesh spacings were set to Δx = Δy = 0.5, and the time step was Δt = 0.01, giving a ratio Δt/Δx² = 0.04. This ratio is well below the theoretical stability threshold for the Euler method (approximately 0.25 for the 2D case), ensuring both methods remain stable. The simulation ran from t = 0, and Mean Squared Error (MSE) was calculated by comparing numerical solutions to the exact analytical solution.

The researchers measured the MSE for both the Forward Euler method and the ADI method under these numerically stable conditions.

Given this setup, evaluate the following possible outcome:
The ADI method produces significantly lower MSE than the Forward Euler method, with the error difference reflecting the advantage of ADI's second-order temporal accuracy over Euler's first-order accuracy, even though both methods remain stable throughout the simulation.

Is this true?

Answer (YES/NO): YES